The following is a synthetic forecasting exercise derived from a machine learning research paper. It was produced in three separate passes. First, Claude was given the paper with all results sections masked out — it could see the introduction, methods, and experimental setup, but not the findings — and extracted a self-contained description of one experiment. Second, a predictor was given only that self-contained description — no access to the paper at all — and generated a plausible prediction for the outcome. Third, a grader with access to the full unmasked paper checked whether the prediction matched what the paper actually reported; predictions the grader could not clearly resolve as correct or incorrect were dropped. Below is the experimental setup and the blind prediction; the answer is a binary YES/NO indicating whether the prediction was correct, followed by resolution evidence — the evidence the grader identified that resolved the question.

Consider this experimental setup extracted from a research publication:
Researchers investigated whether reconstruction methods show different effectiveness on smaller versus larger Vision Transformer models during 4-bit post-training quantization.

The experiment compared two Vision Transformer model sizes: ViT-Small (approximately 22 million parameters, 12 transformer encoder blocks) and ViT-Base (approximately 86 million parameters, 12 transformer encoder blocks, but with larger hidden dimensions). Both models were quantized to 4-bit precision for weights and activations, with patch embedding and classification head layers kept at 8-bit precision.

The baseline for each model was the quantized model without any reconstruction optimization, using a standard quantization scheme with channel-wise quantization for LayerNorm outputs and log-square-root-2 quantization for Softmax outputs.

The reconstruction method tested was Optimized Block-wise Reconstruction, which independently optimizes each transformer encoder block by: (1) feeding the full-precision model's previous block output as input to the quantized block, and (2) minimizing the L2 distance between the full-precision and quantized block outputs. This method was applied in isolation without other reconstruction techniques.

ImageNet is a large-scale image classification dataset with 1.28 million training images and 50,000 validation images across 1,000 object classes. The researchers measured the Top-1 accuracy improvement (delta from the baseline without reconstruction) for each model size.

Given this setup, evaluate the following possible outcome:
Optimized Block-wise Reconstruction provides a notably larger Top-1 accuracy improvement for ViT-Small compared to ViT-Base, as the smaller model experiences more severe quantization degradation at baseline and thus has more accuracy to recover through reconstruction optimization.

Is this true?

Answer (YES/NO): NO